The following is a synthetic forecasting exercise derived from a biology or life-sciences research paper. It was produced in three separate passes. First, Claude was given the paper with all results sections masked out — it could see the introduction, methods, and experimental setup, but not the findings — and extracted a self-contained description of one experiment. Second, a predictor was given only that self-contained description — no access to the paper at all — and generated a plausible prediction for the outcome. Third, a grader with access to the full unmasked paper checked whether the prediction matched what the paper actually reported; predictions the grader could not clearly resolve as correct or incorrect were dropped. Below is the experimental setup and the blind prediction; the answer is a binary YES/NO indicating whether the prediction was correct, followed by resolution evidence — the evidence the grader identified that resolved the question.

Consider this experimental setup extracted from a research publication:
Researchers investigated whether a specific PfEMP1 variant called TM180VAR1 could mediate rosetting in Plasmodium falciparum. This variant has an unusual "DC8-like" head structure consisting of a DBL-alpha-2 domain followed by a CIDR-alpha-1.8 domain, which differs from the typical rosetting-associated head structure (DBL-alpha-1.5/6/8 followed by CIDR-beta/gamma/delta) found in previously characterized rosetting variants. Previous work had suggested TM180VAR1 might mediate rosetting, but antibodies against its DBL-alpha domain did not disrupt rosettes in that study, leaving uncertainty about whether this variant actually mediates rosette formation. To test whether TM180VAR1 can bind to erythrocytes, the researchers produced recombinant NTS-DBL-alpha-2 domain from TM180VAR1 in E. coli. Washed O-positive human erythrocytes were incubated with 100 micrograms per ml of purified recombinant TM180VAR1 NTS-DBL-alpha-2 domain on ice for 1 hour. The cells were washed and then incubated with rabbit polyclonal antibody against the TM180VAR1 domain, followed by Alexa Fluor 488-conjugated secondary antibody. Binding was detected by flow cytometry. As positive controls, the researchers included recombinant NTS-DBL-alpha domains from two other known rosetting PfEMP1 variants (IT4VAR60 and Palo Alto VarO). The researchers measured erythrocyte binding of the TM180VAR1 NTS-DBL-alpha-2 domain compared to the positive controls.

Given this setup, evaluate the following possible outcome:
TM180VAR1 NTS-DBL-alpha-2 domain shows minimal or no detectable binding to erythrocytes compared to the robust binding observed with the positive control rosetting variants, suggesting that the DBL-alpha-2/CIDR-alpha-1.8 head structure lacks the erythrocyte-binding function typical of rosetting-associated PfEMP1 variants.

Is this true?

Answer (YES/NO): NO